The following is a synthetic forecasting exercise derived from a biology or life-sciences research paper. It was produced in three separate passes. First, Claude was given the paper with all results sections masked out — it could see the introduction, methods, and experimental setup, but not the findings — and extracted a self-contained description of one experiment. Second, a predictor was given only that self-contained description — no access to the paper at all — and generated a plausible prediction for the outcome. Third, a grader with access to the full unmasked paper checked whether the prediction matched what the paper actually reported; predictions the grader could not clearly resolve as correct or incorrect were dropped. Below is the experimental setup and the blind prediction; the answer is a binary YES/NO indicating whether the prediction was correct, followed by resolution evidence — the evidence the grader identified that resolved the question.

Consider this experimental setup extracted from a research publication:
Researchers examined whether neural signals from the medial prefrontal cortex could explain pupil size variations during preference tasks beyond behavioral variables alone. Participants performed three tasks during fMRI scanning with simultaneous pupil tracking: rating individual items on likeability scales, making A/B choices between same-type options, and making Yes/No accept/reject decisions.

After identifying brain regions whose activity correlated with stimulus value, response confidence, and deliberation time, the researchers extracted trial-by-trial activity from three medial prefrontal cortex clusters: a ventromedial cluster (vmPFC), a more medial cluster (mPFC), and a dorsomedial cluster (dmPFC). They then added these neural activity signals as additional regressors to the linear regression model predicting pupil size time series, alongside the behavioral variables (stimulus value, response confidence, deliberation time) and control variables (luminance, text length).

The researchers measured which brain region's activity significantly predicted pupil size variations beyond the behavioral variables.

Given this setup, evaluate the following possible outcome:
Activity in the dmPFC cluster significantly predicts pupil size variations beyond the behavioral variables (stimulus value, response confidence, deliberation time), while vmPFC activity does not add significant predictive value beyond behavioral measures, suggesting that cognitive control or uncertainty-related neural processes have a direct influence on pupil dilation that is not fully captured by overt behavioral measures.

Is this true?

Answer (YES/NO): YES